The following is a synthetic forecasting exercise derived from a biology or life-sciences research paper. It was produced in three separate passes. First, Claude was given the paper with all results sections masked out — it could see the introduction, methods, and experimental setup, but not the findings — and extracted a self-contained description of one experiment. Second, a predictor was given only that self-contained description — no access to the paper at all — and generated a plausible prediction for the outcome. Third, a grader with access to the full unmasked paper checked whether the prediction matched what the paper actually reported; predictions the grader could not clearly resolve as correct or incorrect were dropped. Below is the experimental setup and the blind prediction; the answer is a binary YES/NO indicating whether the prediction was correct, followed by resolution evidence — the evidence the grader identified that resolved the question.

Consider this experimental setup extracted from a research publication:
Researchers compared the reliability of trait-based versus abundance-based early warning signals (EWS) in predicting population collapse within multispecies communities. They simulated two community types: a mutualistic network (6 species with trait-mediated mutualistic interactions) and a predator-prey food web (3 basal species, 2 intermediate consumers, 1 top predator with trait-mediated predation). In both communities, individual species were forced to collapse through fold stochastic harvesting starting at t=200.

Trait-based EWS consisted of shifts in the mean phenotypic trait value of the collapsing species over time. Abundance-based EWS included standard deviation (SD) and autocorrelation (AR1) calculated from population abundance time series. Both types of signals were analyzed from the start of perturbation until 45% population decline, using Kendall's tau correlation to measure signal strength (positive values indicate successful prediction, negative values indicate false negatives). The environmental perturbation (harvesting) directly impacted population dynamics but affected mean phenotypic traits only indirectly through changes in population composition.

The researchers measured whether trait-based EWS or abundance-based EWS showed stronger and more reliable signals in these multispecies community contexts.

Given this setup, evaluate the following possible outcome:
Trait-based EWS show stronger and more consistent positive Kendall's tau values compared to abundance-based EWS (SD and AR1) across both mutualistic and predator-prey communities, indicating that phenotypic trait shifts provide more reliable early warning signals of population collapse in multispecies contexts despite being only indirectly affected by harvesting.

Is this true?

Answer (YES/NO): NO